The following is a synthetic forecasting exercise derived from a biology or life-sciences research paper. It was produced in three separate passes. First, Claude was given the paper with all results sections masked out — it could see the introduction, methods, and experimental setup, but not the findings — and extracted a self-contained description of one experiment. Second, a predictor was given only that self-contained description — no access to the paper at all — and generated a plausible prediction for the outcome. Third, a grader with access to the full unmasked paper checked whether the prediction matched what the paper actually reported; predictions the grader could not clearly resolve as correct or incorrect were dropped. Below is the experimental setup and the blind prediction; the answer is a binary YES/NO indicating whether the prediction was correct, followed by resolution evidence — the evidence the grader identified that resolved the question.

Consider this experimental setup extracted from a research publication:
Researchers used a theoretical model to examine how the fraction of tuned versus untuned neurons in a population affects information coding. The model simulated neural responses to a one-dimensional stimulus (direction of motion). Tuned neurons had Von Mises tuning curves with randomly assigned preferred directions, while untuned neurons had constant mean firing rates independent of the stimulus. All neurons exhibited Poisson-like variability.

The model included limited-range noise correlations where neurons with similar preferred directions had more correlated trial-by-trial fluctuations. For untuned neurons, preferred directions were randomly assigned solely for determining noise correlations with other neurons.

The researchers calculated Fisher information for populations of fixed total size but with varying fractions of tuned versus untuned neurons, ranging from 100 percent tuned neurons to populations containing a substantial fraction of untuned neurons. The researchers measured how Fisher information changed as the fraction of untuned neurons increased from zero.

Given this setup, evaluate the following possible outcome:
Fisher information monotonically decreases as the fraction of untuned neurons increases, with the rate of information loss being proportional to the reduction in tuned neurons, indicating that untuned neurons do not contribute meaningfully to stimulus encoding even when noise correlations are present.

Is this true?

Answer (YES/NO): NO